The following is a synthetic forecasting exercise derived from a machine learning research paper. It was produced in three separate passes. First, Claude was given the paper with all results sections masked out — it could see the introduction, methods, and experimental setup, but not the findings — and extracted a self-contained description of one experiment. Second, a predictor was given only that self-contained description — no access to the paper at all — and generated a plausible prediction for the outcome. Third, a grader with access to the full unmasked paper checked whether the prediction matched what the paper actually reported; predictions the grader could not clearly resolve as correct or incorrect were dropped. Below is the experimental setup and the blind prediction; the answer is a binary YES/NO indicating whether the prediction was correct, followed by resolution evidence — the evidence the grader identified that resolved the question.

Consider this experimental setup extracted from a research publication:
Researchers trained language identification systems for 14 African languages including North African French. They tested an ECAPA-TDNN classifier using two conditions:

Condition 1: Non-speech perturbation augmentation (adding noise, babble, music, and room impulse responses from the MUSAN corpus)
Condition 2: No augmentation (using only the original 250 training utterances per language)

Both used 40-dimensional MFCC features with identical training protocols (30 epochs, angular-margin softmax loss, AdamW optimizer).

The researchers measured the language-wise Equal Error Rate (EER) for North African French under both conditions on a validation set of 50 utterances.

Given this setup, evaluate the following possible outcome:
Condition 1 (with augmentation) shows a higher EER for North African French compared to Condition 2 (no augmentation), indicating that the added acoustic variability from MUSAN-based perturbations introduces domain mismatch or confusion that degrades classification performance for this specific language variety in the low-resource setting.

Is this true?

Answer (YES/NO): NO